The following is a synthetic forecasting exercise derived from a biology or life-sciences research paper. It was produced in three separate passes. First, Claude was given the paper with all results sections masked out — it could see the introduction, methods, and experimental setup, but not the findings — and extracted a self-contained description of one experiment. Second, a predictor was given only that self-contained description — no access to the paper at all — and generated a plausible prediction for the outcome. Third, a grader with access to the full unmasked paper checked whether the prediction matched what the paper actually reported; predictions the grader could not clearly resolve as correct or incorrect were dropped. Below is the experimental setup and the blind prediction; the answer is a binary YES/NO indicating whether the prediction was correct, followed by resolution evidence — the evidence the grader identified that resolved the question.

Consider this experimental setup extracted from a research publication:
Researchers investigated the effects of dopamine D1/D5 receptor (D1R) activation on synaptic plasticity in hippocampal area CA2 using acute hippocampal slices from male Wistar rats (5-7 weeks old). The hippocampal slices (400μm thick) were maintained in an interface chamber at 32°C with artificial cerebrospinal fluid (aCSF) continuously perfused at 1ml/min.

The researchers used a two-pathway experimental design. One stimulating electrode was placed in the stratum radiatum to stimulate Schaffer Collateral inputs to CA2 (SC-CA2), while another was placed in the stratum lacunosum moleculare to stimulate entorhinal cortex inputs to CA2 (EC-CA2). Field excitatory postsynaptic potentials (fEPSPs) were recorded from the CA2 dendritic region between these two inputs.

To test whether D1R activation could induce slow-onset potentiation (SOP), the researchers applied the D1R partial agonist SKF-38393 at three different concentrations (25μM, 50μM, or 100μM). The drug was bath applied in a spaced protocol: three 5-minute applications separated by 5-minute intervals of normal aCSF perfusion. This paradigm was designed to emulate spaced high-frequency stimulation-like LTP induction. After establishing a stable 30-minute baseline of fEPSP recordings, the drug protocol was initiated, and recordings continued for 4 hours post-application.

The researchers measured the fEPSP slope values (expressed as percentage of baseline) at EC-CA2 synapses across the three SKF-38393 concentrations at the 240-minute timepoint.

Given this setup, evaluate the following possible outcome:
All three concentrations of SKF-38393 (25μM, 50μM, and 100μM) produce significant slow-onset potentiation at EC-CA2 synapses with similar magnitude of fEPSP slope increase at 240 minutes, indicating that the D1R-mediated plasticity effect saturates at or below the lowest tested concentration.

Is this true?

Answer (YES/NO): NO